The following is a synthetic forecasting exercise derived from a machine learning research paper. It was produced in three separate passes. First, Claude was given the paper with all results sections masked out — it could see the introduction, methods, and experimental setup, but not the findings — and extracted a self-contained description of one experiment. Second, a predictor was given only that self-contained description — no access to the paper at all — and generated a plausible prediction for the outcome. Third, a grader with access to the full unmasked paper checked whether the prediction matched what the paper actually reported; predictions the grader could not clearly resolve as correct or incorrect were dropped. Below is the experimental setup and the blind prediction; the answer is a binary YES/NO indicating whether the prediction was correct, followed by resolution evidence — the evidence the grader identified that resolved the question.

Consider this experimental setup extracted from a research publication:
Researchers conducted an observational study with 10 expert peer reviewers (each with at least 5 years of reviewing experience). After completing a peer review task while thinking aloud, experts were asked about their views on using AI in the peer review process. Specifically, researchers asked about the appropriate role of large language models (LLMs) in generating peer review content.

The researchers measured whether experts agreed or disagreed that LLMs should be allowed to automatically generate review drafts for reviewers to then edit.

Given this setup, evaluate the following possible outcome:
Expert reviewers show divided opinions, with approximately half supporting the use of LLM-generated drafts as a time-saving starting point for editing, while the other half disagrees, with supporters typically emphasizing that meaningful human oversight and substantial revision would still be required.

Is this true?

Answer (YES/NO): NO